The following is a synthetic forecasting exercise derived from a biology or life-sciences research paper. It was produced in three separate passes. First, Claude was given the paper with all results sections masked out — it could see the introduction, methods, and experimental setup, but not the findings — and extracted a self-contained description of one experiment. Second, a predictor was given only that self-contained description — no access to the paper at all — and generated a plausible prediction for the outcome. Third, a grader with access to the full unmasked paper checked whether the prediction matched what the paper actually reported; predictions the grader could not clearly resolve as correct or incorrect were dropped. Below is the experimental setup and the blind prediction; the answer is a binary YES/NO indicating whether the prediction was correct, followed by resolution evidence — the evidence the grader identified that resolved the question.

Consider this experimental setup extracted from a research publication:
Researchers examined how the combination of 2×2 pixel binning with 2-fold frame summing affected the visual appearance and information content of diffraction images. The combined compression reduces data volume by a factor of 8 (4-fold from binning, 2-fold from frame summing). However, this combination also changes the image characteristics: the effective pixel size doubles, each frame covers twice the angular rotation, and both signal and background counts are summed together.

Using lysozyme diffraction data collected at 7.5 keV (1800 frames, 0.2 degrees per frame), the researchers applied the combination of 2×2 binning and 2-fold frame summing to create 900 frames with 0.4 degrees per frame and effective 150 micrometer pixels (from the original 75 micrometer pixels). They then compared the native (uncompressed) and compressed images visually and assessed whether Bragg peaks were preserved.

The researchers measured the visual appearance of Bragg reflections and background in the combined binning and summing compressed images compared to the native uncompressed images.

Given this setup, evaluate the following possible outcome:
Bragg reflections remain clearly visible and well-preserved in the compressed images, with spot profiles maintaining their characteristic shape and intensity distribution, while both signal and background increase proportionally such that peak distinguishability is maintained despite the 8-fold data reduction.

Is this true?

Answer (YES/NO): YES